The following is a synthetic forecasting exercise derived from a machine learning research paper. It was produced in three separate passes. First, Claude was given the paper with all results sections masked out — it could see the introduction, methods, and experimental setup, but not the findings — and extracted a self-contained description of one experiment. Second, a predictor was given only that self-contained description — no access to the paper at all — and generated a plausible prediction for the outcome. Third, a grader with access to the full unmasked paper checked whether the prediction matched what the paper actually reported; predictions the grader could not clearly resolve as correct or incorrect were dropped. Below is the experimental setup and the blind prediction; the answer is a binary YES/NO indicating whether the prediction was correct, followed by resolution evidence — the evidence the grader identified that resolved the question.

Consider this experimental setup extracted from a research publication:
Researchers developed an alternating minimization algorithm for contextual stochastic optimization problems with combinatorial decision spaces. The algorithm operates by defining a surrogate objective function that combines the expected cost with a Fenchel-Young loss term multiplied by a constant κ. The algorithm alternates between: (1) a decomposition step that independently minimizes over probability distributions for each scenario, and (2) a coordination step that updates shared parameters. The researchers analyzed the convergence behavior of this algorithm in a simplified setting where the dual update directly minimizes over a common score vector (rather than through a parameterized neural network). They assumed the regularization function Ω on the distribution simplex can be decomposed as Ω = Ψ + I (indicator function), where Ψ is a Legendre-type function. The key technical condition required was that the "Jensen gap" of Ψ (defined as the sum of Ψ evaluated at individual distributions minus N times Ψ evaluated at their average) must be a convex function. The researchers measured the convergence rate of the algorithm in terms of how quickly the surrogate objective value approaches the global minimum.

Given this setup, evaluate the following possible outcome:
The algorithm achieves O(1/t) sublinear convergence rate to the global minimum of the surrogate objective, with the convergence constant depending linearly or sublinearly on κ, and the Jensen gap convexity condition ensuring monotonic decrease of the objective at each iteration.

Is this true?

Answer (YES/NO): NO